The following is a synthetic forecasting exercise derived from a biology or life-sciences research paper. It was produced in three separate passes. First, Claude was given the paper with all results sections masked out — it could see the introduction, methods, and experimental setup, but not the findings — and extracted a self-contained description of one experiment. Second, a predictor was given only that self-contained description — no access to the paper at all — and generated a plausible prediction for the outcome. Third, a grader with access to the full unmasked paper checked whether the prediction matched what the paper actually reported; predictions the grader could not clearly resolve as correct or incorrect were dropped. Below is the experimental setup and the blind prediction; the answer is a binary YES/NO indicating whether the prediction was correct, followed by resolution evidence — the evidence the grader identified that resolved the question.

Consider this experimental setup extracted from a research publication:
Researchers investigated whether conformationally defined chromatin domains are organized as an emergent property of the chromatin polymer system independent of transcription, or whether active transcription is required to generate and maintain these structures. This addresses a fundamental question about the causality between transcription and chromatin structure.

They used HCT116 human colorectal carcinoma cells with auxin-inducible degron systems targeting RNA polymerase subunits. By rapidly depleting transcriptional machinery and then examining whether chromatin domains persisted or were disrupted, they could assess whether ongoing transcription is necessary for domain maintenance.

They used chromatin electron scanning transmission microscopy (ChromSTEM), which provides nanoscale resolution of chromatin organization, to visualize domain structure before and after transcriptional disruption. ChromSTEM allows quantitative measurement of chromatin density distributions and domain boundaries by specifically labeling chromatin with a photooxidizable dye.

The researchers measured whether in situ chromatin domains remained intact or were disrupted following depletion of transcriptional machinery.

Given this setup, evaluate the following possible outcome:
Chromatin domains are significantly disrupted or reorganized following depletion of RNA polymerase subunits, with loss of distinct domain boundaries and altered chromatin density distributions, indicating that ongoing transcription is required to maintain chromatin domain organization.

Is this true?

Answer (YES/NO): YES